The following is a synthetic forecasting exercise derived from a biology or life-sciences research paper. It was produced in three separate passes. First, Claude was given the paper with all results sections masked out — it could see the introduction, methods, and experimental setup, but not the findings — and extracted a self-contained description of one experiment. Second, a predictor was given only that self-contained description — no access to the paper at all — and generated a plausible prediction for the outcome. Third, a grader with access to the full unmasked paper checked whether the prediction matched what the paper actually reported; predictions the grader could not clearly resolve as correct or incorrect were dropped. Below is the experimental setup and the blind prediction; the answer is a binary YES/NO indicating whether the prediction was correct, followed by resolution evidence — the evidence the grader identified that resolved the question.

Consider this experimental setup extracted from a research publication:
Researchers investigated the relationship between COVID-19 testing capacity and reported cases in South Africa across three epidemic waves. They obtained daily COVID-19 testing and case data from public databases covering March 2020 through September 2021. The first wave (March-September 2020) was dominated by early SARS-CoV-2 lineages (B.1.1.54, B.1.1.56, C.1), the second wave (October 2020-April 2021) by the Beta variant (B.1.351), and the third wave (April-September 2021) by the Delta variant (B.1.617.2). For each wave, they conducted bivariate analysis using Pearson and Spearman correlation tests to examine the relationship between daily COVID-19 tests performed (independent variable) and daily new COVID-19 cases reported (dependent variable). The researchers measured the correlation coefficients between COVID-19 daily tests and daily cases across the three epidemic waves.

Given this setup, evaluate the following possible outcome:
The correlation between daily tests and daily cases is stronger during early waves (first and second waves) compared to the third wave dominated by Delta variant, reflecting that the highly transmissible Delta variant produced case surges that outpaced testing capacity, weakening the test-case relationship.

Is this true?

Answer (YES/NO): NO